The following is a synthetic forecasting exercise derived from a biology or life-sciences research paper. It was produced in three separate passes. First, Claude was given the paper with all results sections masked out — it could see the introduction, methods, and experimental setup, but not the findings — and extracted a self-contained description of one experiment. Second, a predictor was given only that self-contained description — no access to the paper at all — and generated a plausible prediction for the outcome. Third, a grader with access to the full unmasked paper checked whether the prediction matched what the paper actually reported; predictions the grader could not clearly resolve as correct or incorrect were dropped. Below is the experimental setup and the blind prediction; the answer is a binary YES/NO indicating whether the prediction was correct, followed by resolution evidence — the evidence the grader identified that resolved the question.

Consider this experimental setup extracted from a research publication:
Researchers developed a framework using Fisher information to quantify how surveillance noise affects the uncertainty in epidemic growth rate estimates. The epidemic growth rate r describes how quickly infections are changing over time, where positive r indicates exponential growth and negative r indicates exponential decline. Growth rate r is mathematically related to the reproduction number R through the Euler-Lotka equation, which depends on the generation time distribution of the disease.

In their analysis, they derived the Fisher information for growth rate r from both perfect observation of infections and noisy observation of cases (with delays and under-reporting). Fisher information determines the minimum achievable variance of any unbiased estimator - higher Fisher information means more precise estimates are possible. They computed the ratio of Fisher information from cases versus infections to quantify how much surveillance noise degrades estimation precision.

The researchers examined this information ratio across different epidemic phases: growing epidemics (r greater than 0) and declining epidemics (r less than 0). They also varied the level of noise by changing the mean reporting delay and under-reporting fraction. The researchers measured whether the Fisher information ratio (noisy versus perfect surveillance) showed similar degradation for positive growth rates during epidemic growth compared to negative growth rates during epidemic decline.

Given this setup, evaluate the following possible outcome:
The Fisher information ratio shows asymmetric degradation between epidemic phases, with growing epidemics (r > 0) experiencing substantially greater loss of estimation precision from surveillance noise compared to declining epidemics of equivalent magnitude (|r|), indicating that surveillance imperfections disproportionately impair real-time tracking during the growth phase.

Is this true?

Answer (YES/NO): YES